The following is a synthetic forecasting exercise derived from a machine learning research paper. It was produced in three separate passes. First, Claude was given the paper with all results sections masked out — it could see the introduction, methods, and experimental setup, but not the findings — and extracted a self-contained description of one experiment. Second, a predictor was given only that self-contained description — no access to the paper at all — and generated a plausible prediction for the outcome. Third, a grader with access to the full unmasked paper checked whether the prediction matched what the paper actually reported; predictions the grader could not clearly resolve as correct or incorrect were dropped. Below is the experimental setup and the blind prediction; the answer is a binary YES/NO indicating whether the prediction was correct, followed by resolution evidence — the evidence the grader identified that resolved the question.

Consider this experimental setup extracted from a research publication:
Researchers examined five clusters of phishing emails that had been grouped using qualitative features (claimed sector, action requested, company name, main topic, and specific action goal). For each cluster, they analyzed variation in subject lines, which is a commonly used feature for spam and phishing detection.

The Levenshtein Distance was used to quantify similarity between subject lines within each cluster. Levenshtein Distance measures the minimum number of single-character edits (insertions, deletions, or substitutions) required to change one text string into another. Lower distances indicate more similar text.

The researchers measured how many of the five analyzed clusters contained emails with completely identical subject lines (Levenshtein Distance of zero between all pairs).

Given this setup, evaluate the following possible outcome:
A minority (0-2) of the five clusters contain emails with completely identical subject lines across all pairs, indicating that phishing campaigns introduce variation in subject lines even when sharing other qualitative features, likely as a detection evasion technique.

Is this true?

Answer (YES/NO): YES